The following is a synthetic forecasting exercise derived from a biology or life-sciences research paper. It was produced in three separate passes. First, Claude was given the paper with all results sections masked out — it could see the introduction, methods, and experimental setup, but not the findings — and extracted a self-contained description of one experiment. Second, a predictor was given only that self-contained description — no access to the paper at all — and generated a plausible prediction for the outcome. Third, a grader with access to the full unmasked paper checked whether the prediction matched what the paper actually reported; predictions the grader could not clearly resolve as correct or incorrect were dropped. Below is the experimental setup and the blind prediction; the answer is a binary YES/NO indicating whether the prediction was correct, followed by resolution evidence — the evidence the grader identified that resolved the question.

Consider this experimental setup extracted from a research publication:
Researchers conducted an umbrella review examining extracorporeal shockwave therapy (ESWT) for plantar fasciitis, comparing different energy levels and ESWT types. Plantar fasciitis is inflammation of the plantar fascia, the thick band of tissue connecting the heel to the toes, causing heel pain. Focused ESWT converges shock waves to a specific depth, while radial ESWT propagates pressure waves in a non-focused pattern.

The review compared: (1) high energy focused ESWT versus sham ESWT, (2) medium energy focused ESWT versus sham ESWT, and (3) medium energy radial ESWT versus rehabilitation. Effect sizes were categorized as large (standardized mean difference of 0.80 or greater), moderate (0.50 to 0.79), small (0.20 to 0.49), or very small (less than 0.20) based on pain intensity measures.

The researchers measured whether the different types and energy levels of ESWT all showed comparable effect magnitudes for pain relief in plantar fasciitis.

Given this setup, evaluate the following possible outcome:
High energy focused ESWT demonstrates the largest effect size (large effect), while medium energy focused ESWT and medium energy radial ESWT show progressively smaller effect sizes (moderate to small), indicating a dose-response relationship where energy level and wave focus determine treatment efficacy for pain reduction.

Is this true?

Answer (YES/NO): NO